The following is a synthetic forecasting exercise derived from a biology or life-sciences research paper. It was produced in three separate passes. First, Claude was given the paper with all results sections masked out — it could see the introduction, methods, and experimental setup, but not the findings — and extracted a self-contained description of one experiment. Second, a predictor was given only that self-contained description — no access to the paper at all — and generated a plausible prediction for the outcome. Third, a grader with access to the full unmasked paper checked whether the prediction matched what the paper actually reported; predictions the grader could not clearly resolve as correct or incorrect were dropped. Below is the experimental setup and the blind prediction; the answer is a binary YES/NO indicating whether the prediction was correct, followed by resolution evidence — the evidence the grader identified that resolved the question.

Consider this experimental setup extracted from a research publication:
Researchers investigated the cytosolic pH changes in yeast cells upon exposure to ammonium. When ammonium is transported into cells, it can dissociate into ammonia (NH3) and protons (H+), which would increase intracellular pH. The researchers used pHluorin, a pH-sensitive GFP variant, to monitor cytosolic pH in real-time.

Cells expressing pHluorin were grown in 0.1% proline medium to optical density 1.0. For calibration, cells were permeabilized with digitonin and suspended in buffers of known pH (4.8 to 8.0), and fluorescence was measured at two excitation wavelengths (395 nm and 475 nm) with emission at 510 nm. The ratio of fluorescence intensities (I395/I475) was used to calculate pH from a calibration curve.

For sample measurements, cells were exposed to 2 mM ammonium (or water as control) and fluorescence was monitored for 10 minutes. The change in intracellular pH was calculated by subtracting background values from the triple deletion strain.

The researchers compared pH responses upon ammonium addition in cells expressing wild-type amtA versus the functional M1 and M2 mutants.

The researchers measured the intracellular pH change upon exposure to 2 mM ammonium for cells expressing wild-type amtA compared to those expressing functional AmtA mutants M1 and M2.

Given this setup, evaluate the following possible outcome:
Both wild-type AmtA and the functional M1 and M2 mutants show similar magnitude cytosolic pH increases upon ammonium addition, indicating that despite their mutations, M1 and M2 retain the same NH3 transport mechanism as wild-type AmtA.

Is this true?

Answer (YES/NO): NO